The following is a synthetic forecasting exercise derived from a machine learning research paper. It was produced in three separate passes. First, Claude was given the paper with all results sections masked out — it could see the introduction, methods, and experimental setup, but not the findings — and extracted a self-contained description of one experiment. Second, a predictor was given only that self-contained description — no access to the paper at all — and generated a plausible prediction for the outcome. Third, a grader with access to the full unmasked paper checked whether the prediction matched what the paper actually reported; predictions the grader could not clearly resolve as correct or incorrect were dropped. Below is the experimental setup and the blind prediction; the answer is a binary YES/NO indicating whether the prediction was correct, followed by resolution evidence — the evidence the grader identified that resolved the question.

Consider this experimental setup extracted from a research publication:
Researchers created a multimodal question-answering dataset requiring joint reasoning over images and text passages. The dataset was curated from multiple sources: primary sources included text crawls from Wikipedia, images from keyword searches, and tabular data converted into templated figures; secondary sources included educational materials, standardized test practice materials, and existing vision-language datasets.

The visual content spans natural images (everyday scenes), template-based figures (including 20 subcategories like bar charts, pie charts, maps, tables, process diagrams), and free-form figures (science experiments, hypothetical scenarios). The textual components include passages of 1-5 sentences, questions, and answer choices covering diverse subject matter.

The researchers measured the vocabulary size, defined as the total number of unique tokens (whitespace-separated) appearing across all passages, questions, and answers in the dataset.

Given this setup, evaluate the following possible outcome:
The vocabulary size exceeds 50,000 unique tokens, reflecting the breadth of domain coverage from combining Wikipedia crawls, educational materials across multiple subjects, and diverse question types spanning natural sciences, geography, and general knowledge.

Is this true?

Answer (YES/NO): NO